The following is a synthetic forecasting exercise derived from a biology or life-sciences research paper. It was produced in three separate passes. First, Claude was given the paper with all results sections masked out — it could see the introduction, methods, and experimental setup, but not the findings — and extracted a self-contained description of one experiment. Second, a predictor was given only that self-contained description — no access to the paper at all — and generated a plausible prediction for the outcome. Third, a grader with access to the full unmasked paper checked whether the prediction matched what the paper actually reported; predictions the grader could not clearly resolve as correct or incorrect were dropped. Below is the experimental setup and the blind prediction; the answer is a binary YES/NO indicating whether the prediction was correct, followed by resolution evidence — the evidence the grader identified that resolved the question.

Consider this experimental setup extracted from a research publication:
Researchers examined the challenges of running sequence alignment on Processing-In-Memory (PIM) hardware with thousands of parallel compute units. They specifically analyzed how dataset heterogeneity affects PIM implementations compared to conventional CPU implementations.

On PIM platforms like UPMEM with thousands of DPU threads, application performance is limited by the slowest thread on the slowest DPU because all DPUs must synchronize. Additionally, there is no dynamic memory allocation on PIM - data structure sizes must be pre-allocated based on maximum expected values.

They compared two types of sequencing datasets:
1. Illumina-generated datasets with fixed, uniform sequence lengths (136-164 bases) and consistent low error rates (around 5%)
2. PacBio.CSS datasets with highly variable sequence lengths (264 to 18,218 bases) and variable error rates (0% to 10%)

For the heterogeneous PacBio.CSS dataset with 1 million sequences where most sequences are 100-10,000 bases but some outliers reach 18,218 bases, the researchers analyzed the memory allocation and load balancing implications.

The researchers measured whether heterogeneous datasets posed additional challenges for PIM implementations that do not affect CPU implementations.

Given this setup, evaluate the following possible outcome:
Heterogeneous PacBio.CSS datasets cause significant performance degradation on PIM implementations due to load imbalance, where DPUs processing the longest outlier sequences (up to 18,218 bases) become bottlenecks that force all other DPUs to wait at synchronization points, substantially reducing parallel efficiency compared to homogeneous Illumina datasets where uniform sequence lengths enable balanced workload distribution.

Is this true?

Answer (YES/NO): YES